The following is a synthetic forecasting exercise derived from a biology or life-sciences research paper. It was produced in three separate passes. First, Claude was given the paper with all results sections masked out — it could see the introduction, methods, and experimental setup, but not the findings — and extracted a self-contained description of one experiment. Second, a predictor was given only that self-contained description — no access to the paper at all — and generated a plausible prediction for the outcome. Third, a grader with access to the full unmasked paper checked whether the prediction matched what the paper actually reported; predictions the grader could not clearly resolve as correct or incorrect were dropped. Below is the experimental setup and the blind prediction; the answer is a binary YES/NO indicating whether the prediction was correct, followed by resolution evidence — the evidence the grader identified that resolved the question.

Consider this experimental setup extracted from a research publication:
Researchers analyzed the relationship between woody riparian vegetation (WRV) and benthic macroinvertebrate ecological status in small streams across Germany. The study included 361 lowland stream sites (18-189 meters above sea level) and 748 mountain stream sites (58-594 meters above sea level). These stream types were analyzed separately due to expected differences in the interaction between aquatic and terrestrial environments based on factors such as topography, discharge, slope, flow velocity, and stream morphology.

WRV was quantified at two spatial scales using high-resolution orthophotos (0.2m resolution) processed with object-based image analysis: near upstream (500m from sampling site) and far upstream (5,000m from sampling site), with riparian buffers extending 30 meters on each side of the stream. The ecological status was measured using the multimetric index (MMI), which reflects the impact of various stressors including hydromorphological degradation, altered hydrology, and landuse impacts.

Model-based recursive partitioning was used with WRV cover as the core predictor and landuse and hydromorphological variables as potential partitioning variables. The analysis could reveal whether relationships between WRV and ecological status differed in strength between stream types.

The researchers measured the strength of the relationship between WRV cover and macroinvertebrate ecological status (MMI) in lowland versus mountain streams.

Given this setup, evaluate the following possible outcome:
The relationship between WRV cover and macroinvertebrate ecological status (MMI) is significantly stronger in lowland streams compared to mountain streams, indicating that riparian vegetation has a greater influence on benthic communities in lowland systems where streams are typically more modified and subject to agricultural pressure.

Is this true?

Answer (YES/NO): NO